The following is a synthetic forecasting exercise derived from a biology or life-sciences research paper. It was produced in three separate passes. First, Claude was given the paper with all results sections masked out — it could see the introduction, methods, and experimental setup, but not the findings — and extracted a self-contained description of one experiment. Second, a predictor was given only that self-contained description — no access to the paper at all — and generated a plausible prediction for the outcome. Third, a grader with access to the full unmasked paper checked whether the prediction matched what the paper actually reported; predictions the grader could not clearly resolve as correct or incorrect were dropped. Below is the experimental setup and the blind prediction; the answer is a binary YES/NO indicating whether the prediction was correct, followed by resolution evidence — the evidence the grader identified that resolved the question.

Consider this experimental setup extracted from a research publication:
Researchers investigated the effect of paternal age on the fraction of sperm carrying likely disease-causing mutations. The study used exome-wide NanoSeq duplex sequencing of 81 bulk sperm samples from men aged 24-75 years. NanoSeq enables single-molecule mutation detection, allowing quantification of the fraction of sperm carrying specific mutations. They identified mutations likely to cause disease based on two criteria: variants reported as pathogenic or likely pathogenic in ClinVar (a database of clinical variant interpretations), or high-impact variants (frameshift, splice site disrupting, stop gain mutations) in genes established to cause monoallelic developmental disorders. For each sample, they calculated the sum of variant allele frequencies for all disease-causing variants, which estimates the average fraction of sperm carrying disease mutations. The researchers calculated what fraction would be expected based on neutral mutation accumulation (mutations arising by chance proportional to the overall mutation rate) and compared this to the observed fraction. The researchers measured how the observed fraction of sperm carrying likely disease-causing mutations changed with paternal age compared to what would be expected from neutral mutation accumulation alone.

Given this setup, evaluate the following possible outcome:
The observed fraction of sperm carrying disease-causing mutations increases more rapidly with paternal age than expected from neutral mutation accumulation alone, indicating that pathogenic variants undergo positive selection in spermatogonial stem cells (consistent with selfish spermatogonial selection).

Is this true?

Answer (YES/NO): YES